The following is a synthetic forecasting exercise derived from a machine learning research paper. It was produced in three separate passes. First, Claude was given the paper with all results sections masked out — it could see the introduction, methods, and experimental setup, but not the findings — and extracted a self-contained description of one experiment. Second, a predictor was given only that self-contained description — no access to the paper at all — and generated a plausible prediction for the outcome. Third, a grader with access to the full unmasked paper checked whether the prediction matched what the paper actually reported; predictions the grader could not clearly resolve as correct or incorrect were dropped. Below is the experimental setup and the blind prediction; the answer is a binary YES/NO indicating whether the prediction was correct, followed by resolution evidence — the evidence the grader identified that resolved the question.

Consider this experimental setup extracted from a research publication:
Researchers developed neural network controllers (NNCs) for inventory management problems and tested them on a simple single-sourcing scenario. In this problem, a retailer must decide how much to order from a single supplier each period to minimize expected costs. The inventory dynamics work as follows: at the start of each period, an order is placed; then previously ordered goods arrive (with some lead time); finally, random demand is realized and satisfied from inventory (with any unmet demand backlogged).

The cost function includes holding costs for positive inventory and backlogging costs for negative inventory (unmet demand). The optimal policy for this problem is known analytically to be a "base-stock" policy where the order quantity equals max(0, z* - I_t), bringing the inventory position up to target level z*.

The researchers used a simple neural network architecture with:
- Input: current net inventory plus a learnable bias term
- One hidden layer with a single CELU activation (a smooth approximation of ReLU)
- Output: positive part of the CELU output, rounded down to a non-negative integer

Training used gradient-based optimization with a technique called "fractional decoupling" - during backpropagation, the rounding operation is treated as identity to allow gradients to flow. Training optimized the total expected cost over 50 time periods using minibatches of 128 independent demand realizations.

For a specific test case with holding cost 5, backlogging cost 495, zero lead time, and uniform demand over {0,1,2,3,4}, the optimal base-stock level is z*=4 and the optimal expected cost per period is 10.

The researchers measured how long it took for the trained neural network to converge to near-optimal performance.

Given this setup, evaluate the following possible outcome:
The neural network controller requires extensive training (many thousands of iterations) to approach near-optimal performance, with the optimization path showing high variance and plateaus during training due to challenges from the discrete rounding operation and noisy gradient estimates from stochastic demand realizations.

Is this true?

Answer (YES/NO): NO